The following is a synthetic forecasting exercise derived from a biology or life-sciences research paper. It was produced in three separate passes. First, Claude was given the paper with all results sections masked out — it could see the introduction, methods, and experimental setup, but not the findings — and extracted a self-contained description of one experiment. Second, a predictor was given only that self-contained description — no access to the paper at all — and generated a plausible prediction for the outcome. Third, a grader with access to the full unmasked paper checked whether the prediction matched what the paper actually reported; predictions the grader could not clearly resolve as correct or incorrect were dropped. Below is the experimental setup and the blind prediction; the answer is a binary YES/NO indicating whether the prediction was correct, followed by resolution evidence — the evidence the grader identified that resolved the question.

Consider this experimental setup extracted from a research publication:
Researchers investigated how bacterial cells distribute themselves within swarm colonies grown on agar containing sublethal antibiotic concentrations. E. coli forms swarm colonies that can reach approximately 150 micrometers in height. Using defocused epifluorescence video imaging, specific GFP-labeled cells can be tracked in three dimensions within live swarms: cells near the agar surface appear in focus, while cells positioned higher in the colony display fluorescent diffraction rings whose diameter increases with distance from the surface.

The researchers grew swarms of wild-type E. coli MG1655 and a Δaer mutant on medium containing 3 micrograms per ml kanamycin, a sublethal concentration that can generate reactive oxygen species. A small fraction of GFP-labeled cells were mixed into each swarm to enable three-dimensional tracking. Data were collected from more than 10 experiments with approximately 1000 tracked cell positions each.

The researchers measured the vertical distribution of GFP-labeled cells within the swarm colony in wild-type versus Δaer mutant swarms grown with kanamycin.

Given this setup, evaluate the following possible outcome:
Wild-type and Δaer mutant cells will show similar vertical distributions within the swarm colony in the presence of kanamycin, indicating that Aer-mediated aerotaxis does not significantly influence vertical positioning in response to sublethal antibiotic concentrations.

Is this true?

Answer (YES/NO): NO